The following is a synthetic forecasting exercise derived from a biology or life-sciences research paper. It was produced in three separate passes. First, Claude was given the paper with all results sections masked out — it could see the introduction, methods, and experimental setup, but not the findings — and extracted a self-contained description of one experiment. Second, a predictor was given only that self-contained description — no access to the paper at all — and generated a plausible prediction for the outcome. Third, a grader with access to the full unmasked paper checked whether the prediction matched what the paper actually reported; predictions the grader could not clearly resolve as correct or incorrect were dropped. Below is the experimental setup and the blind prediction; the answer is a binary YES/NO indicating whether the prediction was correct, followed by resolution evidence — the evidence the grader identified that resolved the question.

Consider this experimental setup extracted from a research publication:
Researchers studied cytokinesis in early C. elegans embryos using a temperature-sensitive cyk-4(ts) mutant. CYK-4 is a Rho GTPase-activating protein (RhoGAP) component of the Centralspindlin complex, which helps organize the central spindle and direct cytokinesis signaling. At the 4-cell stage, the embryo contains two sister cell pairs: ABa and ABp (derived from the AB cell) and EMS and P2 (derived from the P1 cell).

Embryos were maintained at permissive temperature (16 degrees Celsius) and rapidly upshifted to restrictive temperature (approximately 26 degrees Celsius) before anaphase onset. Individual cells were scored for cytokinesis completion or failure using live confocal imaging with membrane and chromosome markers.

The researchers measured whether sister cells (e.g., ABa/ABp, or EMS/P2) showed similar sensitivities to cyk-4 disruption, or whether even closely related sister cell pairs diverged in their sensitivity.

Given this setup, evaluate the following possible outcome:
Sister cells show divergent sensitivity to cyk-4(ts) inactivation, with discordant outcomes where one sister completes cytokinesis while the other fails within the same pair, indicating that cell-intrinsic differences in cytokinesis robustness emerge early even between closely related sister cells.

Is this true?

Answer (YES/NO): YES